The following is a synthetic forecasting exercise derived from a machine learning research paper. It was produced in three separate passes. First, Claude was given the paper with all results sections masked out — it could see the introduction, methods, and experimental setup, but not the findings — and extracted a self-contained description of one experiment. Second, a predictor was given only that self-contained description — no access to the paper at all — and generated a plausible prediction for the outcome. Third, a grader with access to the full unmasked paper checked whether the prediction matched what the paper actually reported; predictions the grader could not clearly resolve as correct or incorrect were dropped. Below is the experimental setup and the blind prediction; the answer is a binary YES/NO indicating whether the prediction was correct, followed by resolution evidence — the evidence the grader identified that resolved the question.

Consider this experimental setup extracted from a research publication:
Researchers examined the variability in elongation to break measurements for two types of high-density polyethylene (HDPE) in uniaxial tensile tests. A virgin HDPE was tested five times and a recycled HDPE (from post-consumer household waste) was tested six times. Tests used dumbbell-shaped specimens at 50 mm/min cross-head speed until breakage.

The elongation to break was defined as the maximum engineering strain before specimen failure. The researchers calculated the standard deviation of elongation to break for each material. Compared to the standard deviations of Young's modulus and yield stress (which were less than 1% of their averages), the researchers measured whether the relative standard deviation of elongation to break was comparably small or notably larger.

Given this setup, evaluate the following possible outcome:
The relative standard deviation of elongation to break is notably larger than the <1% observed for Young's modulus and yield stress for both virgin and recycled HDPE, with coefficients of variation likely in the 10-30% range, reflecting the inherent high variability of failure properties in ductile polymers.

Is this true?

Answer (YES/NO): NO